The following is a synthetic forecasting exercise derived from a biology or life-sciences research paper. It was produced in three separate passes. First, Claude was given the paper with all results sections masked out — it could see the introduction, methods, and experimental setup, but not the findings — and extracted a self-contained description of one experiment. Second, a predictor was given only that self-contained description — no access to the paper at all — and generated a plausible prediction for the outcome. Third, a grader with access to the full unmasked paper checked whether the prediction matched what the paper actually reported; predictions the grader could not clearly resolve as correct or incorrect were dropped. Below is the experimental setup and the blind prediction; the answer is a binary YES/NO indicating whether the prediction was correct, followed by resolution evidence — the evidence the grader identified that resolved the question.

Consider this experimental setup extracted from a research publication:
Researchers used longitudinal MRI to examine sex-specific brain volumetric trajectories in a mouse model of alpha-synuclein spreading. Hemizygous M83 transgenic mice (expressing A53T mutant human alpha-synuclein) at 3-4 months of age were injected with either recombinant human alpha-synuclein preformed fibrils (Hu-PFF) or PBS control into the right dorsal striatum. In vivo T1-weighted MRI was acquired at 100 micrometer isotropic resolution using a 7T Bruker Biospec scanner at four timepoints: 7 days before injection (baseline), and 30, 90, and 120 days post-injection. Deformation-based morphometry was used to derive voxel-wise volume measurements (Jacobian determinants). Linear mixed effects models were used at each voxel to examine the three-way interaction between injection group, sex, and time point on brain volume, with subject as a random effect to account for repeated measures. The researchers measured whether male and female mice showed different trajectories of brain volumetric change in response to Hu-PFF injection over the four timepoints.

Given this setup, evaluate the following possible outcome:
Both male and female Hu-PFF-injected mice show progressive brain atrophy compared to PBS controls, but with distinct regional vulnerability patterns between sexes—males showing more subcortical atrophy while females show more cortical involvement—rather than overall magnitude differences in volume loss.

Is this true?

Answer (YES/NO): NO